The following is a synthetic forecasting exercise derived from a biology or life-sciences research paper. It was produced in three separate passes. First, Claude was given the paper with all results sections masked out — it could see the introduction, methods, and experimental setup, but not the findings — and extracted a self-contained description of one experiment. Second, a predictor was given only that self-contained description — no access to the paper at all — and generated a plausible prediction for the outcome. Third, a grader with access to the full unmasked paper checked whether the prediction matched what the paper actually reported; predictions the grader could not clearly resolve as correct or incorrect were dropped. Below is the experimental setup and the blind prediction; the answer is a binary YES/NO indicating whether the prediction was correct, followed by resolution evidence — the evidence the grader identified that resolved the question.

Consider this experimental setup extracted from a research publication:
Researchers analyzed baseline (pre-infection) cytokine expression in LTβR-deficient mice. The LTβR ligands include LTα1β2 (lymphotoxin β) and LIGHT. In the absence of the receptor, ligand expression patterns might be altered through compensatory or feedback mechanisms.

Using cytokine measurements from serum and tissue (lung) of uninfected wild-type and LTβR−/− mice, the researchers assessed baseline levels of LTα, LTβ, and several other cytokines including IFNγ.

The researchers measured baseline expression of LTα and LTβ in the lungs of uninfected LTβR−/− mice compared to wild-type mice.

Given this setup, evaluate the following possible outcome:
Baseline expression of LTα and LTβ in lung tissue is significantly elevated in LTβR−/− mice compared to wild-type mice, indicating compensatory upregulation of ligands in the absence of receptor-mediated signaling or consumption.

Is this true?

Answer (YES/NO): NO